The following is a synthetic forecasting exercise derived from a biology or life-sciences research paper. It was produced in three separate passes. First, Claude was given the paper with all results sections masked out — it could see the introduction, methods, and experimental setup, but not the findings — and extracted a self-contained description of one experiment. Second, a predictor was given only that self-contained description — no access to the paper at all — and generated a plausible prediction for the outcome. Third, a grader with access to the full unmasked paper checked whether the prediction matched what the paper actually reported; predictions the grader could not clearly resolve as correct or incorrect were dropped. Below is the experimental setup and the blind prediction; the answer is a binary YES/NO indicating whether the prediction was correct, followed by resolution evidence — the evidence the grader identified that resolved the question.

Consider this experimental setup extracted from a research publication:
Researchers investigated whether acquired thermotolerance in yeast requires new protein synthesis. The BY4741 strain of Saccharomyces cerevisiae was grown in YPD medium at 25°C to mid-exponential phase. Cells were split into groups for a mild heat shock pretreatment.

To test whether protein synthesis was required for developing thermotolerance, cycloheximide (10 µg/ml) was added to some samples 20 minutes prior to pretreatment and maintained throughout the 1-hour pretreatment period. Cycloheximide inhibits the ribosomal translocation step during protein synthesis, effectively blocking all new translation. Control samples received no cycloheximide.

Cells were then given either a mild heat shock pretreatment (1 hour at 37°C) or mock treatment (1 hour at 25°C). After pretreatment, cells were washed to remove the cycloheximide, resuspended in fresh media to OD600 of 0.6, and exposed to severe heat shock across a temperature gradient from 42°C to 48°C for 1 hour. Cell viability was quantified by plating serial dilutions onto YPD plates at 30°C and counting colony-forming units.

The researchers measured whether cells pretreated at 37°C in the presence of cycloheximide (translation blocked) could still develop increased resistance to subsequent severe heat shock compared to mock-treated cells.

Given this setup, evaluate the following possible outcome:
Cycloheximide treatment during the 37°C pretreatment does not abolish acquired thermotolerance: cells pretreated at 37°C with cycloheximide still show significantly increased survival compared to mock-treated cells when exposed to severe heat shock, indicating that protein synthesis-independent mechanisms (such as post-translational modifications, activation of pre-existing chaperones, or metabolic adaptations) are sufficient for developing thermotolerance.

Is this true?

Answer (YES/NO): YES